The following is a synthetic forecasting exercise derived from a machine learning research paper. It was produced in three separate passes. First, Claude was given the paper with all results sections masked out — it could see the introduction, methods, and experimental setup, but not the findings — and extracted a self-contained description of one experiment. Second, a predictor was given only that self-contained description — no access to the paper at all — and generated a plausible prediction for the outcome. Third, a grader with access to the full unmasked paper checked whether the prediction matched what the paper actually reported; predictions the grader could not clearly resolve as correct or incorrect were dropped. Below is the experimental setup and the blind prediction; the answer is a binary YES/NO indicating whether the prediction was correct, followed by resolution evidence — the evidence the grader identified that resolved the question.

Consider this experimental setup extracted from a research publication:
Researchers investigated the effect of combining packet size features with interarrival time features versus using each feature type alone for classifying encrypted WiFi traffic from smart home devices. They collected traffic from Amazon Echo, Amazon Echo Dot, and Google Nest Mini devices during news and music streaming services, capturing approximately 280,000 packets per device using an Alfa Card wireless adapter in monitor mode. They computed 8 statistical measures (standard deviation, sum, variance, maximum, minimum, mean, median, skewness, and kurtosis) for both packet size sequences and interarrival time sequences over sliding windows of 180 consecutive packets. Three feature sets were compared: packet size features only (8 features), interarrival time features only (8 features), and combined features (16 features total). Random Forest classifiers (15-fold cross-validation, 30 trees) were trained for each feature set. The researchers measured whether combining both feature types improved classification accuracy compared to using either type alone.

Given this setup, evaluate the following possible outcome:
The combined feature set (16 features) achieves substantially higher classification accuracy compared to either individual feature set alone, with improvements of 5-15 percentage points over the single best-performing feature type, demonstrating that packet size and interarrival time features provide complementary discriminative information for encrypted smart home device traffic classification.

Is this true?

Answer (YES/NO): NO